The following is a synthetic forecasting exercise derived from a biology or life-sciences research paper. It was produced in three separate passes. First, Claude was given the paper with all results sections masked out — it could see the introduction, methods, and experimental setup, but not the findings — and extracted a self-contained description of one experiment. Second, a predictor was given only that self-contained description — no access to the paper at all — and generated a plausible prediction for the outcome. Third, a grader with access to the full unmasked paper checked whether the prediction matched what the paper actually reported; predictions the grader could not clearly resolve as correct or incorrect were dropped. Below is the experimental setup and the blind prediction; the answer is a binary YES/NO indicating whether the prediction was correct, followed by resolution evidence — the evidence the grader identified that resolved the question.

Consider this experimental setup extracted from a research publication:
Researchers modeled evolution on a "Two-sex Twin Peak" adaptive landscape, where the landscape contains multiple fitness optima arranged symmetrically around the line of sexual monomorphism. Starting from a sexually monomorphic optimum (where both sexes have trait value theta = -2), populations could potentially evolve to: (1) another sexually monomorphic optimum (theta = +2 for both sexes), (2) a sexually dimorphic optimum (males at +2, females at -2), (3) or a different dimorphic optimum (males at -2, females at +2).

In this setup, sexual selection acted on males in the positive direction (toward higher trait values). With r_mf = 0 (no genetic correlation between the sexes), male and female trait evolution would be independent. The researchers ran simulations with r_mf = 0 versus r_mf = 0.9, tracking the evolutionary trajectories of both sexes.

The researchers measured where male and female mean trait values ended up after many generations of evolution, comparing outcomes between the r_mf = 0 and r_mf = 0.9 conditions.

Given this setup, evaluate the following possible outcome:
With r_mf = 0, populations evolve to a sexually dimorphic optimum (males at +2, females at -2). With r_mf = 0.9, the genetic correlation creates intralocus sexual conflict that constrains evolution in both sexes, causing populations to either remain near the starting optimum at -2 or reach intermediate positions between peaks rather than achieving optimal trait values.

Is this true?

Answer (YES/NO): NO